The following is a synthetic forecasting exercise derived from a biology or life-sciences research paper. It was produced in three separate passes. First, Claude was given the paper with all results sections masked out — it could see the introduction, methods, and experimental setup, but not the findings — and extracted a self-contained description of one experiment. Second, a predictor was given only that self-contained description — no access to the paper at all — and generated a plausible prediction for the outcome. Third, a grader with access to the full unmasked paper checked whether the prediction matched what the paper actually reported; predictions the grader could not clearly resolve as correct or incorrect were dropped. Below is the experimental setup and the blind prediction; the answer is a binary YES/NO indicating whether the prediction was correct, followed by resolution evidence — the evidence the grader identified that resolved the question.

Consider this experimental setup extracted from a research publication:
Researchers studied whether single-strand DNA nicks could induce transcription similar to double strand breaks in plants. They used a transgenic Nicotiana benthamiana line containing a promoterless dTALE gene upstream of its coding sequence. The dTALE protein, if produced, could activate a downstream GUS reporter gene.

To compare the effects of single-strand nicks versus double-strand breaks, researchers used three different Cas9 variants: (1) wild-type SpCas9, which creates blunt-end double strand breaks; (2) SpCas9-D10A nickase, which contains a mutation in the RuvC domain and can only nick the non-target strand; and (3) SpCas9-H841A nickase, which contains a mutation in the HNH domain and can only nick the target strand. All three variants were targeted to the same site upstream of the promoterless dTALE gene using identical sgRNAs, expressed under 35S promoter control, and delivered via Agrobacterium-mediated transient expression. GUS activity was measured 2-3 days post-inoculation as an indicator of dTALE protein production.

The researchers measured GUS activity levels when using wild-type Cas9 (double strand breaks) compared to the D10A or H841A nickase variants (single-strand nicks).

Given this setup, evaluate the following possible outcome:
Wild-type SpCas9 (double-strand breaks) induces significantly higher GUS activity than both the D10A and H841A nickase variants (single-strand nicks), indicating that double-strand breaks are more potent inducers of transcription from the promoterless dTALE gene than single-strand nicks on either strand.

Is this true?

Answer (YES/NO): YES